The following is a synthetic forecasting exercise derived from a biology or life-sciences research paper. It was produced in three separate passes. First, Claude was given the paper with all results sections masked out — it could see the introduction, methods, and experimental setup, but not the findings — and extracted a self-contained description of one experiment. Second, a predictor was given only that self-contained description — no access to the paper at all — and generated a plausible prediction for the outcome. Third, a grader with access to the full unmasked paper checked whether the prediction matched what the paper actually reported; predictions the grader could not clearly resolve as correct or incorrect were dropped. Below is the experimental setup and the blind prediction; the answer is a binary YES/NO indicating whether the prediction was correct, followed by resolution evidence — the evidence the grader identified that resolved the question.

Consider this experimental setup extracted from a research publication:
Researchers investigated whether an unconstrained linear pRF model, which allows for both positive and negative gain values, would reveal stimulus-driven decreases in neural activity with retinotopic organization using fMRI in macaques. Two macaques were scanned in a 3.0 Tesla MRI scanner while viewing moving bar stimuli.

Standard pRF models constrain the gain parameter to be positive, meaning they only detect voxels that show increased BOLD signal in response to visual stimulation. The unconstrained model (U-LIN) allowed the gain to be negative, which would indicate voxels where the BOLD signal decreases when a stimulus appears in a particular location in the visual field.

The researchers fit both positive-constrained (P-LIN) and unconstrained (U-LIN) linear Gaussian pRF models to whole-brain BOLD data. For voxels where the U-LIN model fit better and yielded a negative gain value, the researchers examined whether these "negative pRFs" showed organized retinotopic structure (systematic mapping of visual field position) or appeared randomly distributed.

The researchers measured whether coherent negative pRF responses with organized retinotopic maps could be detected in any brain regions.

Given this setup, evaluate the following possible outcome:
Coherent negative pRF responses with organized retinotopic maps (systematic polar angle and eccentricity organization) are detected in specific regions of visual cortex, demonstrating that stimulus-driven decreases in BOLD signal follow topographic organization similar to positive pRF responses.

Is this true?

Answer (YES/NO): YES